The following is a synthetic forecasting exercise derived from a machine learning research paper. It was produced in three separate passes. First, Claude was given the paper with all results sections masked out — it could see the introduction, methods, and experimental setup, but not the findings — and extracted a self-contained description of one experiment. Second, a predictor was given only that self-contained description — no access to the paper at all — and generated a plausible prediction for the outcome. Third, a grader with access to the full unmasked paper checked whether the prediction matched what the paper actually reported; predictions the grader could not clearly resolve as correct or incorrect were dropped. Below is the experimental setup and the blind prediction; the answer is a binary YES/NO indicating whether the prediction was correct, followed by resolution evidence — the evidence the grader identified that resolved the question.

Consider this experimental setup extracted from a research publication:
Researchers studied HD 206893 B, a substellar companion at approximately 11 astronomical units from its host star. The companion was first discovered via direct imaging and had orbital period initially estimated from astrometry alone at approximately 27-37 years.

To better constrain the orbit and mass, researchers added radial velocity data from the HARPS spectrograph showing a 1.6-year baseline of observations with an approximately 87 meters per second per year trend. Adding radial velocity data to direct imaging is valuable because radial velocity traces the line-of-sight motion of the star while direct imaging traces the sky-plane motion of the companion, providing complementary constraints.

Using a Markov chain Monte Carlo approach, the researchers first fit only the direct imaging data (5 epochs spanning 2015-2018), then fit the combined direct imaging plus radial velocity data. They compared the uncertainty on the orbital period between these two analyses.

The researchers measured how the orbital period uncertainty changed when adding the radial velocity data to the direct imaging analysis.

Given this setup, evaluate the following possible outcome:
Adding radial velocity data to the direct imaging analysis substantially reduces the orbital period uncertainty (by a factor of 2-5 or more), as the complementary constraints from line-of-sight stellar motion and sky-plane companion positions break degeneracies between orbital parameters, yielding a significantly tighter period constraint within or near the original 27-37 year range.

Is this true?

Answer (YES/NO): NO